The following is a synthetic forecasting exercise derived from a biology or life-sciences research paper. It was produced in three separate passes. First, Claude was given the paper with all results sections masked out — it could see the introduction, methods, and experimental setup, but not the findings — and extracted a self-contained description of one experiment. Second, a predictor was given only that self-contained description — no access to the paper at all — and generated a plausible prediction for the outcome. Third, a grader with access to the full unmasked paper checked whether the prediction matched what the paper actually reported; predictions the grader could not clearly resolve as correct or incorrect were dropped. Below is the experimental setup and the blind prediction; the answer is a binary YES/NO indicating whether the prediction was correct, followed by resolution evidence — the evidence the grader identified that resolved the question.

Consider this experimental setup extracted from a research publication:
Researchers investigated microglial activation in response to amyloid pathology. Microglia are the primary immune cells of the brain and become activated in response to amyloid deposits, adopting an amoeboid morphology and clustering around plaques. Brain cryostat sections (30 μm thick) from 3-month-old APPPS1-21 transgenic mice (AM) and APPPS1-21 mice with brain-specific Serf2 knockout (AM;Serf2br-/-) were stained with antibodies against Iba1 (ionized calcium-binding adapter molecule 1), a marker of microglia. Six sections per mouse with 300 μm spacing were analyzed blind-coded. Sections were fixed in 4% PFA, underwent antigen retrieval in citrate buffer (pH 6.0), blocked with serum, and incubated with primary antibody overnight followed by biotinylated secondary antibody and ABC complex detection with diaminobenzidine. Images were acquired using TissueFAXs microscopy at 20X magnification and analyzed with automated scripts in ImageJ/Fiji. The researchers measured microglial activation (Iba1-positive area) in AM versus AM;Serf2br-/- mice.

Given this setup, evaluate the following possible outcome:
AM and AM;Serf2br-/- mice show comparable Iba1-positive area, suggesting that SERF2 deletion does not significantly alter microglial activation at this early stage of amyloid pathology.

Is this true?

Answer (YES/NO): NO